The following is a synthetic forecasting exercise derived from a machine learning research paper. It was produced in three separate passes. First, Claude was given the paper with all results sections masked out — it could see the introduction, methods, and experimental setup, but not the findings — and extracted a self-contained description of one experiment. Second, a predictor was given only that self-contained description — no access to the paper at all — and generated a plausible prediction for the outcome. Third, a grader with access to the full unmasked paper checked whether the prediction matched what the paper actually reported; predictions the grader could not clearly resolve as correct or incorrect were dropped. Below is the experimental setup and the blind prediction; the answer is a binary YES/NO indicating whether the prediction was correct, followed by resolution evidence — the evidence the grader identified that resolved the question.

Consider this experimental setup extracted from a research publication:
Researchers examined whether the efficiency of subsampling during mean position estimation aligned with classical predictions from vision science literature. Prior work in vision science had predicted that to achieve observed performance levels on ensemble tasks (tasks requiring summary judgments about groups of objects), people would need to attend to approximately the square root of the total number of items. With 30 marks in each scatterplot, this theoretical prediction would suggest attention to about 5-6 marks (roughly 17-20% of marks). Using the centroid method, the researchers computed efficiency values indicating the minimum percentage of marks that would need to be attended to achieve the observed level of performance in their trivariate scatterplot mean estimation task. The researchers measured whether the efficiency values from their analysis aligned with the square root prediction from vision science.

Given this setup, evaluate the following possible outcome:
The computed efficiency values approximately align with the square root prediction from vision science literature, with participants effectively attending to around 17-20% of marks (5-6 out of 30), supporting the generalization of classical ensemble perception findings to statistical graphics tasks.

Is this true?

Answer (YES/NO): YES